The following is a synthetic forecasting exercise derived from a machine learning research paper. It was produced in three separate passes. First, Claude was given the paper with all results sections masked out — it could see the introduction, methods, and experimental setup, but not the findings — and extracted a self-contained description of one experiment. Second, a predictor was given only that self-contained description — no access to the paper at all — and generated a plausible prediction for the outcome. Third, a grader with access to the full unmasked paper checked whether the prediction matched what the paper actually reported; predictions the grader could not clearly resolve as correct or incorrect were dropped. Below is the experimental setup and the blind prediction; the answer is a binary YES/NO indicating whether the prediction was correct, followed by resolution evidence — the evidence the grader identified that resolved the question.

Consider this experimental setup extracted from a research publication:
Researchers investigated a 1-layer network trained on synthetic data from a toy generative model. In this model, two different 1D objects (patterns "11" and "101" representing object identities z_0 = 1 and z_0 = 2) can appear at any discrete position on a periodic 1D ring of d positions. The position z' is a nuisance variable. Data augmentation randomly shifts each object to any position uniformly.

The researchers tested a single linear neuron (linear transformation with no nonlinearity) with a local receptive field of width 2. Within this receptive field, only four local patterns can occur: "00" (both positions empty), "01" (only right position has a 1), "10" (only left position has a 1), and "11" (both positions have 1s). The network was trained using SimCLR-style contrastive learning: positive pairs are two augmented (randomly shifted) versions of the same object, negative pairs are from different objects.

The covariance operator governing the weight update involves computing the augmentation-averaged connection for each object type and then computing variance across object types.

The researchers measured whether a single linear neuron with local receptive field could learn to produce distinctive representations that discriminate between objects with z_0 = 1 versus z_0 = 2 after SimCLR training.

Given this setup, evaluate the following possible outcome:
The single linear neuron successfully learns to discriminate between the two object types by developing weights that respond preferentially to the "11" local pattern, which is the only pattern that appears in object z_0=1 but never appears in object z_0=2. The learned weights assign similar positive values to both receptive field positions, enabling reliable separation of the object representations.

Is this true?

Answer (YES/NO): NO